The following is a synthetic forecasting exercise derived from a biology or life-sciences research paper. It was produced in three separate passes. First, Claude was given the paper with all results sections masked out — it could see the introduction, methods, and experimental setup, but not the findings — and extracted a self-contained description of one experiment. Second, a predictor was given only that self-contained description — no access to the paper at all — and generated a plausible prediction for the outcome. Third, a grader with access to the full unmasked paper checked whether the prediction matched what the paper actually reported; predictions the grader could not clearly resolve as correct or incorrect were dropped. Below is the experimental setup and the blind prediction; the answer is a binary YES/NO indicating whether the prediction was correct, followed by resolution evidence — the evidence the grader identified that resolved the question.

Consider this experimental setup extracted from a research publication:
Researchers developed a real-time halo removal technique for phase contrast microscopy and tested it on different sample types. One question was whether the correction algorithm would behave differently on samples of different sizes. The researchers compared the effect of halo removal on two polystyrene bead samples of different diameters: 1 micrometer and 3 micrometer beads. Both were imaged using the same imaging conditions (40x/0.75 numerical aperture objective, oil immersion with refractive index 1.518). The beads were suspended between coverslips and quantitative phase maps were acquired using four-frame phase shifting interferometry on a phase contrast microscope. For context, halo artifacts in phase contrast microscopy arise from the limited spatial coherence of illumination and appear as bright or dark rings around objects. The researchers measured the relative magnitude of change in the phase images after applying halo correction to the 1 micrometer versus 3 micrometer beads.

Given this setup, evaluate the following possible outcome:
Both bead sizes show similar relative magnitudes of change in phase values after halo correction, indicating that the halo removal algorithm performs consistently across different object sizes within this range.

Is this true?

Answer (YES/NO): NO